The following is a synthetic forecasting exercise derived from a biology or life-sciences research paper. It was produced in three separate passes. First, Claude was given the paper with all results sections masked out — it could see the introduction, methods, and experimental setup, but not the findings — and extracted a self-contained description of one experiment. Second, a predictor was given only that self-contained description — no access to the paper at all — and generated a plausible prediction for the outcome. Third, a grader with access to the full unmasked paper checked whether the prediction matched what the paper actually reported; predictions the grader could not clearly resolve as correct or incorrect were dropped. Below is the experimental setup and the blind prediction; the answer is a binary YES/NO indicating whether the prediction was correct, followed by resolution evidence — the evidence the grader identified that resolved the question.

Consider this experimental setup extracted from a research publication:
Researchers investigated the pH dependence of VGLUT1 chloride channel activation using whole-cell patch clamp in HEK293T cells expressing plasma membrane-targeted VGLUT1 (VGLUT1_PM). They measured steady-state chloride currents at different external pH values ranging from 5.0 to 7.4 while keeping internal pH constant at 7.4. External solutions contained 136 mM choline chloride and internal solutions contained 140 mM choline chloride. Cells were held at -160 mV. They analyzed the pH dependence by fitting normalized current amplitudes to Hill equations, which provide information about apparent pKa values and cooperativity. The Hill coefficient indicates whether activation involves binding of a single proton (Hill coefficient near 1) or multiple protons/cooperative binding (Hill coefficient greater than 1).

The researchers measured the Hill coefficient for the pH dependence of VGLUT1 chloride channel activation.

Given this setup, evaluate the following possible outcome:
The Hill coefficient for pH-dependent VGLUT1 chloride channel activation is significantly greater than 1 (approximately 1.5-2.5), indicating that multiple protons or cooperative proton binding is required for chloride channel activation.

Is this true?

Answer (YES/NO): NO